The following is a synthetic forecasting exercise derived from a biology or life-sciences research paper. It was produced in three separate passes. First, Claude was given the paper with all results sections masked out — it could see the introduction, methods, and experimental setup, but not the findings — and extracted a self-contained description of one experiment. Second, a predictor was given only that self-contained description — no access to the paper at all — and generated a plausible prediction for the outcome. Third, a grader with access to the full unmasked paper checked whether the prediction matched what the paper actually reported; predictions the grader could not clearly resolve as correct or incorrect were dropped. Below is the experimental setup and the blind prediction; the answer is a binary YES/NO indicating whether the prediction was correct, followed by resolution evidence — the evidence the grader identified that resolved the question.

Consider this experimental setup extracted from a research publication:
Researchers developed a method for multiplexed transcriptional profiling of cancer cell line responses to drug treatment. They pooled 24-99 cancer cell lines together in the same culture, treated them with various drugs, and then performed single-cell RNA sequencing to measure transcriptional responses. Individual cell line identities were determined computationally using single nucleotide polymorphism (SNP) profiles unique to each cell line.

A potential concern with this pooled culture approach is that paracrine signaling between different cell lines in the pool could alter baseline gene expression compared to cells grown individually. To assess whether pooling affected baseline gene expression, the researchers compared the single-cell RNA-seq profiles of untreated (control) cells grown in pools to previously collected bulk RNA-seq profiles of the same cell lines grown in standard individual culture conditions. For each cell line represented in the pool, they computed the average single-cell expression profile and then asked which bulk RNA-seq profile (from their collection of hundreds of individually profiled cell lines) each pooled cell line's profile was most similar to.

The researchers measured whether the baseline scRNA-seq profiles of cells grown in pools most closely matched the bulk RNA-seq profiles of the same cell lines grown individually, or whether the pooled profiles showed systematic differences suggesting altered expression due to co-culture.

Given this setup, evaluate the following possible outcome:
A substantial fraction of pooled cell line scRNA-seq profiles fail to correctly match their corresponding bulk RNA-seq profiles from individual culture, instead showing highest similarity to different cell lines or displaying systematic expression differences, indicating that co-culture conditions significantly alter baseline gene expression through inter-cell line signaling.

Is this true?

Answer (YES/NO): NO